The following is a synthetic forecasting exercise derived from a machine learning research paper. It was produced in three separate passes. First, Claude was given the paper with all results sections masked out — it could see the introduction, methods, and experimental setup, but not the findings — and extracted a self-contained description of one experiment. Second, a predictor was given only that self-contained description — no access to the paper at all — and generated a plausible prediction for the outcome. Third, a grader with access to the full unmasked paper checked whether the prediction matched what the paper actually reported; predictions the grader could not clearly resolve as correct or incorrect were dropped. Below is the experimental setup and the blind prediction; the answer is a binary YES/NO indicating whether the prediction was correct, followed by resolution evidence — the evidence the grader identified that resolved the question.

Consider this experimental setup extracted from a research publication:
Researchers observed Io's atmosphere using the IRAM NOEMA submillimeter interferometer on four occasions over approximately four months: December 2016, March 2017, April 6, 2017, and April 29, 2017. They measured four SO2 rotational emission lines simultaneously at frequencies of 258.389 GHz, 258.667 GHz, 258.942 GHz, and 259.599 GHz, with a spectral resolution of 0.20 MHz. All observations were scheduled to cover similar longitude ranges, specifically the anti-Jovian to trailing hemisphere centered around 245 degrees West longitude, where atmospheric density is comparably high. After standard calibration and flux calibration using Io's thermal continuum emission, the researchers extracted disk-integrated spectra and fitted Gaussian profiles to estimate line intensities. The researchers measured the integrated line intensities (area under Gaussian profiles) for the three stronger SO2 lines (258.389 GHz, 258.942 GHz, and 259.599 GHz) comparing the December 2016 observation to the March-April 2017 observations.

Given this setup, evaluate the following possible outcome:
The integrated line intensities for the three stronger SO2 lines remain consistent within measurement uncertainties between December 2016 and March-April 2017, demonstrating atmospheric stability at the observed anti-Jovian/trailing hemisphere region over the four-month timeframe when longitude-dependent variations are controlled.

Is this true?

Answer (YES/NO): NO